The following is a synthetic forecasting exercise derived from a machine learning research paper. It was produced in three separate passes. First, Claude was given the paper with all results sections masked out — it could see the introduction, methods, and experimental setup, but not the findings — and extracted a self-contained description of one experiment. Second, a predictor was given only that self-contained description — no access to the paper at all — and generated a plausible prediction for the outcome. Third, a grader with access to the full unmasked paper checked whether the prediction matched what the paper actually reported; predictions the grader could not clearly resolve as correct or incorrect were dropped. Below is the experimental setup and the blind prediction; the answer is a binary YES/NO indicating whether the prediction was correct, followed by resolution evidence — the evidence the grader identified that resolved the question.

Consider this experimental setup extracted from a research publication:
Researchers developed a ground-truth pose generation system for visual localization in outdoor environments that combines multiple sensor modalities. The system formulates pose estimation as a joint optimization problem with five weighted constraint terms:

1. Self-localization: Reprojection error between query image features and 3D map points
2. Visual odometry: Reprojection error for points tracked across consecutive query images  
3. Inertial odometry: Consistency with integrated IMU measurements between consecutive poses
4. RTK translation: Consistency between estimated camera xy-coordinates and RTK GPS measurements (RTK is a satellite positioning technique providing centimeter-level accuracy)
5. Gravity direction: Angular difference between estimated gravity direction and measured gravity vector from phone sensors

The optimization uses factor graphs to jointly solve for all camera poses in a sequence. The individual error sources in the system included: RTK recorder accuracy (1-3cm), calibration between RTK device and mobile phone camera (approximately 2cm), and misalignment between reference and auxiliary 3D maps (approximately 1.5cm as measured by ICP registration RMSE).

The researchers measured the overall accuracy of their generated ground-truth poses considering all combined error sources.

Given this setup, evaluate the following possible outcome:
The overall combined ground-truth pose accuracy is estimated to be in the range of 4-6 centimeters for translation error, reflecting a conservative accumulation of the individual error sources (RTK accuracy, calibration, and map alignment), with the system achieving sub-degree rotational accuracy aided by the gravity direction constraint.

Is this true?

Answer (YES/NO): NO